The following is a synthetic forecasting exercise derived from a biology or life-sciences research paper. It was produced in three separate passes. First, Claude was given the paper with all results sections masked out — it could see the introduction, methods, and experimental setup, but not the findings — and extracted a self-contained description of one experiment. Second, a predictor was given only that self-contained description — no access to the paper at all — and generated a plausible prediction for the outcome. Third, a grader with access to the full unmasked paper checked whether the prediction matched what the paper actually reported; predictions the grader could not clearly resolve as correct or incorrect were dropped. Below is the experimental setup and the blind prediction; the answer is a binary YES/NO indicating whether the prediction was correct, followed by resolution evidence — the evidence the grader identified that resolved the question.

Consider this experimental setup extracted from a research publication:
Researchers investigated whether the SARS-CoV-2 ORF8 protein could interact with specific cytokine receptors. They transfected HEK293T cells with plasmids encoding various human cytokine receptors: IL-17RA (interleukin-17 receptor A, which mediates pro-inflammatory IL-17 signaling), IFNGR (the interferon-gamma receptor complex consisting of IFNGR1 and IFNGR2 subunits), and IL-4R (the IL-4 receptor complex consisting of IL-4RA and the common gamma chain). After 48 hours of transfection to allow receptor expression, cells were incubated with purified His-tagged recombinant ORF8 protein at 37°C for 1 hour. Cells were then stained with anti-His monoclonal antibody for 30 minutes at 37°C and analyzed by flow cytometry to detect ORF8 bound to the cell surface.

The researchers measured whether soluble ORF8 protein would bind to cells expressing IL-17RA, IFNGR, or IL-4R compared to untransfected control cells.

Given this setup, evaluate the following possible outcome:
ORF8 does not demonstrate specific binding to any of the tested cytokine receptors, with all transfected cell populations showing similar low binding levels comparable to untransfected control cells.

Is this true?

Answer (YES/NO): NO